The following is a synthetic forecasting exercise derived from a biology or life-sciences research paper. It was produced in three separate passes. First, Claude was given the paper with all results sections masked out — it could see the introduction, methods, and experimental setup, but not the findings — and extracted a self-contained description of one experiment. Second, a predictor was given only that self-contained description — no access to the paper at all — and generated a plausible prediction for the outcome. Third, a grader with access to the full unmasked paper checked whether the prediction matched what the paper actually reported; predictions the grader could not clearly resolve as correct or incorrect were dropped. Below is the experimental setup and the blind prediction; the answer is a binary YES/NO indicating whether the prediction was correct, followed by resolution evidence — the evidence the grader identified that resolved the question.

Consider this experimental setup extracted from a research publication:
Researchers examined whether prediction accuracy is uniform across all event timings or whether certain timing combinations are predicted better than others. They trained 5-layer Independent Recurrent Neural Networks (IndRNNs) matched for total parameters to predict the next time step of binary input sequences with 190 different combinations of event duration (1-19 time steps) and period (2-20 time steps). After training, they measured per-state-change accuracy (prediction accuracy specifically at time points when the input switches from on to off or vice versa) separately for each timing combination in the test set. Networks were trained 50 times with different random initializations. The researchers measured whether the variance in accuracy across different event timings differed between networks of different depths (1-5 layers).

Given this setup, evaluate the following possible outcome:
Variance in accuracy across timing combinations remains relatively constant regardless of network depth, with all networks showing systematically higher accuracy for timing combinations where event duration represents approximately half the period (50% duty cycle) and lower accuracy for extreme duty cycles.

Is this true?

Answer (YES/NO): NO